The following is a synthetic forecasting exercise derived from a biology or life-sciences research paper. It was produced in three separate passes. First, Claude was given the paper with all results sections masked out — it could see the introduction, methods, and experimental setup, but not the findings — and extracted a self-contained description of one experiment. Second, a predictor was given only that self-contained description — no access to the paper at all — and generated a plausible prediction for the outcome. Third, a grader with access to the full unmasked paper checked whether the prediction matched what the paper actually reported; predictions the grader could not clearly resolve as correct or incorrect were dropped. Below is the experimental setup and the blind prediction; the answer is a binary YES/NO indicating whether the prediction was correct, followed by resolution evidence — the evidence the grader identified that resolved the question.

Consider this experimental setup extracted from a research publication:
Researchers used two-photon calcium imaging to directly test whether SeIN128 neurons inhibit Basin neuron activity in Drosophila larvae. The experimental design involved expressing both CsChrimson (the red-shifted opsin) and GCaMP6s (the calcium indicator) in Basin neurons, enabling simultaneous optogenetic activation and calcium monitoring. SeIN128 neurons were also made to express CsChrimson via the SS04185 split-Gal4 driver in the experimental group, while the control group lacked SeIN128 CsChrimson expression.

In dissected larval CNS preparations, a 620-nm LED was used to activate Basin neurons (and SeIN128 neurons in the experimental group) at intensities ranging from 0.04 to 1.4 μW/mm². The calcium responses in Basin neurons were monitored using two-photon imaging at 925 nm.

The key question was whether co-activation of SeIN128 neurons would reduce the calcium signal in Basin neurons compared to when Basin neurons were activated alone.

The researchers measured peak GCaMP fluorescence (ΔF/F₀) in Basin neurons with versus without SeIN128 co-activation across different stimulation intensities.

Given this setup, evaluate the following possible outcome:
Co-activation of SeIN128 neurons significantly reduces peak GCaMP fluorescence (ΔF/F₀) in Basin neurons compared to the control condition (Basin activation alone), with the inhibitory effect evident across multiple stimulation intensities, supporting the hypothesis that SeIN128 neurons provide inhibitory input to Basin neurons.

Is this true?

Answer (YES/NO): YES